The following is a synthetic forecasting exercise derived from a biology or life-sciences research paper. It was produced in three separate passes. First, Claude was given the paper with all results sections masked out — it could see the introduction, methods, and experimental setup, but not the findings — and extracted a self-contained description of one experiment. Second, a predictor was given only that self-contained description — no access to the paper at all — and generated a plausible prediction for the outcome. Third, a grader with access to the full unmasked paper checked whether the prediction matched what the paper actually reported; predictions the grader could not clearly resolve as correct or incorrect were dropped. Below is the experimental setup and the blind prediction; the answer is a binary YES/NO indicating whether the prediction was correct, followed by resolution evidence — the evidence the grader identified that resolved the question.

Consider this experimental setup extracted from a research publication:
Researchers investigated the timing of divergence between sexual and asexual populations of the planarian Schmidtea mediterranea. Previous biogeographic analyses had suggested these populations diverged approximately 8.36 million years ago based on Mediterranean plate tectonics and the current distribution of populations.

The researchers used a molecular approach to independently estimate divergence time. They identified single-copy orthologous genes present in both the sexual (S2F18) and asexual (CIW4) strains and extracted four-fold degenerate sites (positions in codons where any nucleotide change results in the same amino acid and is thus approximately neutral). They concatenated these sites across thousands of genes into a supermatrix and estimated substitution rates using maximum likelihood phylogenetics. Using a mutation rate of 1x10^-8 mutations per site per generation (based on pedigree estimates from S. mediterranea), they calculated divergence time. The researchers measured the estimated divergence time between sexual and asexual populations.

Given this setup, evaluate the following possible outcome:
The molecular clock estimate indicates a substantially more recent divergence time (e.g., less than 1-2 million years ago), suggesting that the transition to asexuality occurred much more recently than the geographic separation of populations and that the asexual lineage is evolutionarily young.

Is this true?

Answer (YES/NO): YES